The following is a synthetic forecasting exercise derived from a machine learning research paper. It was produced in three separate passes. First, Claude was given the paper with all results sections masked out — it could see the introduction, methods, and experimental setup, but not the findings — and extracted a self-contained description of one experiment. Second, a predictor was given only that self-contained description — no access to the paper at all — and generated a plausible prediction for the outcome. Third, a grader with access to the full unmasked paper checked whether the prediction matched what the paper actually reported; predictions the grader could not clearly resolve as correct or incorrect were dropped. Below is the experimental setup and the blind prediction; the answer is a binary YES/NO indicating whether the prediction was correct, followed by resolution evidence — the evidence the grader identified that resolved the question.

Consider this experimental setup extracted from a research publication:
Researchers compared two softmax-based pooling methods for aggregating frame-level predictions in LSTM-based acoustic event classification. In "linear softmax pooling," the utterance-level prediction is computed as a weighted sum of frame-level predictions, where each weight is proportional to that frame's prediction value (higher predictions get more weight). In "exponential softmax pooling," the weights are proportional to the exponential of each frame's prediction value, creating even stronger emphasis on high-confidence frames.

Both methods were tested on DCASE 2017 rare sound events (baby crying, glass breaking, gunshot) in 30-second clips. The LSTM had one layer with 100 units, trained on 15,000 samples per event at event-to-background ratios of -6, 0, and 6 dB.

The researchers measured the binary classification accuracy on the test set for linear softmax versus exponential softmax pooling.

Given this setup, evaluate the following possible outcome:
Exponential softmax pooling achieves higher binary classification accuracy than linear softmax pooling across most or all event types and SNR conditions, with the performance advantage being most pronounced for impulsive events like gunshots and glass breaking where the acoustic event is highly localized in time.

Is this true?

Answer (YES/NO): NO